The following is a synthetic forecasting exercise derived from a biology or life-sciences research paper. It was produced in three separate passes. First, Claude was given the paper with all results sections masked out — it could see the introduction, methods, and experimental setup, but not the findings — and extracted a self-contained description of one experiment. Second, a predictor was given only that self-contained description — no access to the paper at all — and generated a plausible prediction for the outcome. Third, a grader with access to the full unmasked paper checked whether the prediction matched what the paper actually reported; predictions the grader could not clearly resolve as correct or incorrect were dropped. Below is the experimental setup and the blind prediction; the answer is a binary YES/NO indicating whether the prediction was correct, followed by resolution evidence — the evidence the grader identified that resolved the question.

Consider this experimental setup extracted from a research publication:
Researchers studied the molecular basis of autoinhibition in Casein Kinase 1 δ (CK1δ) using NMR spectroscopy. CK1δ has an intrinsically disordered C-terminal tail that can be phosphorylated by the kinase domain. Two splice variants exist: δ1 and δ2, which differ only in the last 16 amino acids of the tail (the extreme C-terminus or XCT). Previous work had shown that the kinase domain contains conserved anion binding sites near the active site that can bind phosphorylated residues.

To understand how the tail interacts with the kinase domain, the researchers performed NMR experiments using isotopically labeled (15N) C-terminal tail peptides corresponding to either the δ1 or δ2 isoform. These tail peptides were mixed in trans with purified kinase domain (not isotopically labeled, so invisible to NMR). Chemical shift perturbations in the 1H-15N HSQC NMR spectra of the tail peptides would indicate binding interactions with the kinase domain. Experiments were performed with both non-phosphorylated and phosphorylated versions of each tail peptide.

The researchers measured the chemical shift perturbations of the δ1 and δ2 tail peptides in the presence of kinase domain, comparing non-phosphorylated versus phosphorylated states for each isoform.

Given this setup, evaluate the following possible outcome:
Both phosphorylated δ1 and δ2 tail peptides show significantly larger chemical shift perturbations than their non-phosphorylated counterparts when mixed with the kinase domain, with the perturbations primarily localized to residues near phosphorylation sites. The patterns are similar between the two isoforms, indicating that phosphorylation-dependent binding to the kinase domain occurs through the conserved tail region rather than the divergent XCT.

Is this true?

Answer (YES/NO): NO